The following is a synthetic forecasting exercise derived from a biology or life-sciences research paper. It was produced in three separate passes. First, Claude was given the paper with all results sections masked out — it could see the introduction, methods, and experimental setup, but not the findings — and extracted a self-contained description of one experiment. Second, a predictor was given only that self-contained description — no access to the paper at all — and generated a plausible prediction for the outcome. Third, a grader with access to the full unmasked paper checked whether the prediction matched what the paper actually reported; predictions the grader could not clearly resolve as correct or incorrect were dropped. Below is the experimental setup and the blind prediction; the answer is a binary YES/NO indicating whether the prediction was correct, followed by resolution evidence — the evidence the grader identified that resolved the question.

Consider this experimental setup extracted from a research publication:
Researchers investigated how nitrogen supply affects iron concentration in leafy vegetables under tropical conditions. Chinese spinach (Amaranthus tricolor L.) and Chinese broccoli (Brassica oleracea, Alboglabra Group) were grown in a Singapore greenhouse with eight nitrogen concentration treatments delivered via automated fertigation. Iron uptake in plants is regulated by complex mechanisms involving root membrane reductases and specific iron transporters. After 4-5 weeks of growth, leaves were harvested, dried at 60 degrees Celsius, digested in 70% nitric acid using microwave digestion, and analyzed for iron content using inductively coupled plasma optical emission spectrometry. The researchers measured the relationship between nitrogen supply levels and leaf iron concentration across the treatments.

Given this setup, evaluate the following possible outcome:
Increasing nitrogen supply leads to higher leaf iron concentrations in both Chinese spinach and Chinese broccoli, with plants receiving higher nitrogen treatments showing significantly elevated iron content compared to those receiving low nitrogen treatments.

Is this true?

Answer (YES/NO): YES